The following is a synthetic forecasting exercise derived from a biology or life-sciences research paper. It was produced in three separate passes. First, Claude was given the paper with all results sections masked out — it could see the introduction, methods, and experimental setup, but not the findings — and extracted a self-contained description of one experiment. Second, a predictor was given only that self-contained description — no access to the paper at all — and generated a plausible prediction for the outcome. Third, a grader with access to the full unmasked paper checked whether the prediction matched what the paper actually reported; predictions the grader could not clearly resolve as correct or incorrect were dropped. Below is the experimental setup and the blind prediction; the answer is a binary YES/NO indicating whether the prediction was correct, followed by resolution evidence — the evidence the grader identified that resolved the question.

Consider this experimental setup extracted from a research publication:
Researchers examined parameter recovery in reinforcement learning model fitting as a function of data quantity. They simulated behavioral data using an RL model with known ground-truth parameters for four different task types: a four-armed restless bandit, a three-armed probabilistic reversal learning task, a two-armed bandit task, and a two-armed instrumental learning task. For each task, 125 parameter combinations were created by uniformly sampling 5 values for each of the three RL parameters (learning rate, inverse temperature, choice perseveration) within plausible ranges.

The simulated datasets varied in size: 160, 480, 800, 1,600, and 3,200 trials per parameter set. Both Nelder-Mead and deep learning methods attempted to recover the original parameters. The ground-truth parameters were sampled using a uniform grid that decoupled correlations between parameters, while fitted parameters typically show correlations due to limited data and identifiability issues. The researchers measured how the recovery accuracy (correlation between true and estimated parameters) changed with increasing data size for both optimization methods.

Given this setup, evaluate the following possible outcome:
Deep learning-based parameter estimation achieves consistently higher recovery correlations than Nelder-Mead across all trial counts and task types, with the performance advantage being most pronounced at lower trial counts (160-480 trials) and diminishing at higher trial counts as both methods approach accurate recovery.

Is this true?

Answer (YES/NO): NO